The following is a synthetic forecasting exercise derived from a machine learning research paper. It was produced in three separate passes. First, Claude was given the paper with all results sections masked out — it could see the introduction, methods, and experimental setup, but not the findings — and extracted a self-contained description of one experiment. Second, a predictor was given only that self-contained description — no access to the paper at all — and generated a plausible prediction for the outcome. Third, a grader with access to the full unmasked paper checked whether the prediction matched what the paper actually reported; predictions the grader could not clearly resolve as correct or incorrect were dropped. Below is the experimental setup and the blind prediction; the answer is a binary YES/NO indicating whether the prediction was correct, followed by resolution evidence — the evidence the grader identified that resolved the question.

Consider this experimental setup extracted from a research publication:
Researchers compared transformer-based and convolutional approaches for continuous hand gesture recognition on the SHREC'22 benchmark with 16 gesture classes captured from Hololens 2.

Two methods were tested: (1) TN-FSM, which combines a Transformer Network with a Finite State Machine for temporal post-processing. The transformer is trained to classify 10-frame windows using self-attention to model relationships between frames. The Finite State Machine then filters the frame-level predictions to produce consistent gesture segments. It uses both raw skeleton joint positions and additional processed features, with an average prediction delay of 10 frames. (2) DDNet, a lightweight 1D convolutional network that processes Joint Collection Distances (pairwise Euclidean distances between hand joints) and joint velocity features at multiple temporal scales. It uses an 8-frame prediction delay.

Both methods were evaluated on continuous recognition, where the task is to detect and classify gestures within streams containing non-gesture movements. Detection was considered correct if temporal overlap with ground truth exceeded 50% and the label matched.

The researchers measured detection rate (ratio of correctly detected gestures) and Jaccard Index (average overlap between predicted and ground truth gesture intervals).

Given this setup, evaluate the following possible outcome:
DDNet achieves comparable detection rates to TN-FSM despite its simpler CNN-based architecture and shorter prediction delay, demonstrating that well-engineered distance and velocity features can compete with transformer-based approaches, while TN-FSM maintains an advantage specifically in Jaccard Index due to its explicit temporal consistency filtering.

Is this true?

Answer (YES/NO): NO